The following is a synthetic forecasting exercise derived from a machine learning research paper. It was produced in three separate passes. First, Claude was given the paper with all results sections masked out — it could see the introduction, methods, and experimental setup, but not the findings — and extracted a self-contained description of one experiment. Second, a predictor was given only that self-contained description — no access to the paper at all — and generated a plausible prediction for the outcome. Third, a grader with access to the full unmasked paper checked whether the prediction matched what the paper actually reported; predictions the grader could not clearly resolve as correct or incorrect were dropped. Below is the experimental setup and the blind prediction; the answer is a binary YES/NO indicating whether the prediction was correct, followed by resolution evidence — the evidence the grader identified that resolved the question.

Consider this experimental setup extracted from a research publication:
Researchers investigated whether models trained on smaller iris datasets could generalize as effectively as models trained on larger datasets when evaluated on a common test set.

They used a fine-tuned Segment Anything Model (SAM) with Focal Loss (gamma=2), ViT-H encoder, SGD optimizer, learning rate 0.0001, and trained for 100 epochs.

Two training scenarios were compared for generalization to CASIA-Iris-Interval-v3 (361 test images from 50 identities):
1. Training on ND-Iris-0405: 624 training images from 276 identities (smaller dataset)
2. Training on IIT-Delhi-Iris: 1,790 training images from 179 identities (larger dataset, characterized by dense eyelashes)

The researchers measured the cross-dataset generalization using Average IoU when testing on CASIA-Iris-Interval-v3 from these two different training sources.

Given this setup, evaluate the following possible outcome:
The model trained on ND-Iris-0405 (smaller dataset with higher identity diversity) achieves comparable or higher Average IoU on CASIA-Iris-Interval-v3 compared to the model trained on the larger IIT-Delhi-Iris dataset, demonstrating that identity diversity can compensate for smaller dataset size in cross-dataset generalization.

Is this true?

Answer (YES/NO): YES